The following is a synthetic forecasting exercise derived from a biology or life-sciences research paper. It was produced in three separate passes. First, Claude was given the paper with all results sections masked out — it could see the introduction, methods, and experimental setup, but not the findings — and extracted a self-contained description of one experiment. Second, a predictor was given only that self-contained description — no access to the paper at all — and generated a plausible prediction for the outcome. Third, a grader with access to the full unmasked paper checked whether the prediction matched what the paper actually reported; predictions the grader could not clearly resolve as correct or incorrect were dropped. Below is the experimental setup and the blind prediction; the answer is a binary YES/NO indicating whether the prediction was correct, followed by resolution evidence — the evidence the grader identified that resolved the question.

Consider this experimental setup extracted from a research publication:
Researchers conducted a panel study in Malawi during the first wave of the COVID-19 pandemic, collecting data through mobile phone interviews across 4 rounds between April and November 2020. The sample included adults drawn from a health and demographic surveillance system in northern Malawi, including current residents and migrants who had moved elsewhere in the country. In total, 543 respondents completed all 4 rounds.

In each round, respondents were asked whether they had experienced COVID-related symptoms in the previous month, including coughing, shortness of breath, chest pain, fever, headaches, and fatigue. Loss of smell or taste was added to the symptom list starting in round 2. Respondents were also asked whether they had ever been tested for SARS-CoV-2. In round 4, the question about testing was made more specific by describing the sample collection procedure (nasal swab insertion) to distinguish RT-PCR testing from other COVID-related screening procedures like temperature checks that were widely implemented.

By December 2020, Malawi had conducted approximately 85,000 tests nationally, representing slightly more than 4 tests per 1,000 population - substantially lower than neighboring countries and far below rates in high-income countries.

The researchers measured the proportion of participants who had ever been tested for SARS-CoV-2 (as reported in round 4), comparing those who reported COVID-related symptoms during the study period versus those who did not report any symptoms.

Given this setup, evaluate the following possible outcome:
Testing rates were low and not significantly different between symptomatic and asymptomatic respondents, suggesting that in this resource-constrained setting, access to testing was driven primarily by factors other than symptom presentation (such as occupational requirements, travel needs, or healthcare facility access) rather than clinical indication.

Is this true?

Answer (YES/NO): NO